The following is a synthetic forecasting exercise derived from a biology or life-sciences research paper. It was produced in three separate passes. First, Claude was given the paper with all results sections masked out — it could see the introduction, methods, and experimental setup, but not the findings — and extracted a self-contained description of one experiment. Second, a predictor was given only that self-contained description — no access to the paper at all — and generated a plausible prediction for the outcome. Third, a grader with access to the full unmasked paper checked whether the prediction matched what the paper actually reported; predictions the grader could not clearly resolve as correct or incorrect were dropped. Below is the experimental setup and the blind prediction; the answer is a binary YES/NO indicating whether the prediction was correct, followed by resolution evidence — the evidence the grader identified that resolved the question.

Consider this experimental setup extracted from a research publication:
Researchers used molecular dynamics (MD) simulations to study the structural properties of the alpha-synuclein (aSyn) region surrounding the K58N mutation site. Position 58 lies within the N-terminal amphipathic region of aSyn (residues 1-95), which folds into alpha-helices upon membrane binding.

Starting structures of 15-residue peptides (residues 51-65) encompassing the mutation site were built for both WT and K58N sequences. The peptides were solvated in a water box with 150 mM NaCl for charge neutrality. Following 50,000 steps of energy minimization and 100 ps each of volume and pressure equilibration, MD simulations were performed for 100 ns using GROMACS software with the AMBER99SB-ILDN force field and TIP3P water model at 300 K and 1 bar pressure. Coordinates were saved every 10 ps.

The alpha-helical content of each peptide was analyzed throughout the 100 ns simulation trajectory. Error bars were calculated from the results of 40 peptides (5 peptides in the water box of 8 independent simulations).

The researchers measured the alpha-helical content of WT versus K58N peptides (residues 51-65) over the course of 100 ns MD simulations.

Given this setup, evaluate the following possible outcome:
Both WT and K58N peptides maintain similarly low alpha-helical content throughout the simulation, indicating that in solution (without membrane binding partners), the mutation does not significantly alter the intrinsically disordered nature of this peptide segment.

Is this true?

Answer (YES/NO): NO